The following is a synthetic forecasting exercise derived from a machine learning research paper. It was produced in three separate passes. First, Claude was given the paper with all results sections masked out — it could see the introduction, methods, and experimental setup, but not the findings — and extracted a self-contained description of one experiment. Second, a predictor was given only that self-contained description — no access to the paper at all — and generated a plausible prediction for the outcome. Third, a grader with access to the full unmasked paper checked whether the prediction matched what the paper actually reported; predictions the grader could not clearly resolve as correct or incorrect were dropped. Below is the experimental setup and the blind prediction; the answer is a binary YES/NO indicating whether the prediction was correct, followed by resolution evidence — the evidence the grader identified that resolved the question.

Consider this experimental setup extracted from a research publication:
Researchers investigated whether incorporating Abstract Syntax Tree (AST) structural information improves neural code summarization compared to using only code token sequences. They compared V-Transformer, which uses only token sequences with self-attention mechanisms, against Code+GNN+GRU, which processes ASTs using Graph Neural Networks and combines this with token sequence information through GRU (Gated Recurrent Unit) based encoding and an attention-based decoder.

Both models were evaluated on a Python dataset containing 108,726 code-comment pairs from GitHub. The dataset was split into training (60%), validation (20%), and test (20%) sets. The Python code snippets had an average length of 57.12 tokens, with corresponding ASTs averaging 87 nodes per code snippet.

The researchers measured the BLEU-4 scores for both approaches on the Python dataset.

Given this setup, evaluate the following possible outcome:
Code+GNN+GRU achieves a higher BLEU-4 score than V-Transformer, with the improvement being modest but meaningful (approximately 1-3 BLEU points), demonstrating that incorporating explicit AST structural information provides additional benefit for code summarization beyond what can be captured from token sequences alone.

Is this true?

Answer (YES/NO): NO